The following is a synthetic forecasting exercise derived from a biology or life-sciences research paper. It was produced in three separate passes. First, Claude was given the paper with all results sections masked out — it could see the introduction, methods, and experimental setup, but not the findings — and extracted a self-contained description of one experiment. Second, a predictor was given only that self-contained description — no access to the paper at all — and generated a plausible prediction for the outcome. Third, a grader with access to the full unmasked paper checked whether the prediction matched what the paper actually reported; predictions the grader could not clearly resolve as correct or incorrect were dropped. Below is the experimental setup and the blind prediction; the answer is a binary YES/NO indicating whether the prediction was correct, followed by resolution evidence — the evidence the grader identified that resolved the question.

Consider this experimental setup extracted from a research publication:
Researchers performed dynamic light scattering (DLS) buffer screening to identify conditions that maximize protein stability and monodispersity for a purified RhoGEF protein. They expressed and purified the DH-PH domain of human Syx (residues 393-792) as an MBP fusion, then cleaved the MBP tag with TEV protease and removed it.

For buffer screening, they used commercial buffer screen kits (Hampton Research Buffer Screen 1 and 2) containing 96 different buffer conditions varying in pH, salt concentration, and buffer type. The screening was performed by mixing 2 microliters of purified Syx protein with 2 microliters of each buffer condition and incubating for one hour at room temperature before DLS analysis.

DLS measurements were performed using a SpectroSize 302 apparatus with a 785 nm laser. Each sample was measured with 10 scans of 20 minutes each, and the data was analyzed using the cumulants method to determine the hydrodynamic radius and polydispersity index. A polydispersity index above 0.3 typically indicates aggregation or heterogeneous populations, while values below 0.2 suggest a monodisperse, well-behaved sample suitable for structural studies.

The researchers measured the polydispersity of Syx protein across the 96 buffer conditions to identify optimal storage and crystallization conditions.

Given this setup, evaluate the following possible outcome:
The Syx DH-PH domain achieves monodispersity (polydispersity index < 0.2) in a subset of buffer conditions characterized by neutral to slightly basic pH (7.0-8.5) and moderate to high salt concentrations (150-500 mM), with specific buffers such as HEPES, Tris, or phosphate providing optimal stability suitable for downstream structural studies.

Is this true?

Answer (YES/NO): NO